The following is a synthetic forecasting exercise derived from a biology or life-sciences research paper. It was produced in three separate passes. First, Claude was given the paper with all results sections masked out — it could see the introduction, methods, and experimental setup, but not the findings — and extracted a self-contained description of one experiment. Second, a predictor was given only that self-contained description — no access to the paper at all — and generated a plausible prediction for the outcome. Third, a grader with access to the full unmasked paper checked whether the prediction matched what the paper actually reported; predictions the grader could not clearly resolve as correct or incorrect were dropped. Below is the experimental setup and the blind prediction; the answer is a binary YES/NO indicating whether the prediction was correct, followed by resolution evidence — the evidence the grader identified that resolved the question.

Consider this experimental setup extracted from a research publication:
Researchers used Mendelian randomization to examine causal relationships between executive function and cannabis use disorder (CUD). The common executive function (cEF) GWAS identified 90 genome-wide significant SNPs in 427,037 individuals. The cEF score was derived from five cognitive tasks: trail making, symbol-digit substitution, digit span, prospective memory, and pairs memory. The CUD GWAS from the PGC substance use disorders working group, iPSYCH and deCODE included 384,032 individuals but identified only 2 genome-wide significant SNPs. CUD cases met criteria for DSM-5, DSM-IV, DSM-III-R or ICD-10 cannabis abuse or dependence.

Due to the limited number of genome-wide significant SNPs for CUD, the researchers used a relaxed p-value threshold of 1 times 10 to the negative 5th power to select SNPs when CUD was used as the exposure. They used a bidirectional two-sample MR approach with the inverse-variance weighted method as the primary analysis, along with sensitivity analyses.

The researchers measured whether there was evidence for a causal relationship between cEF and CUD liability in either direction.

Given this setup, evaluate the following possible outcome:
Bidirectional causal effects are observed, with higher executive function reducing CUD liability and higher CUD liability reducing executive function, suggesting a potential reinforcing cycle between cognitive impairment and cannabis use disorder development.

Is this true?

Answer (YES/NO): NO